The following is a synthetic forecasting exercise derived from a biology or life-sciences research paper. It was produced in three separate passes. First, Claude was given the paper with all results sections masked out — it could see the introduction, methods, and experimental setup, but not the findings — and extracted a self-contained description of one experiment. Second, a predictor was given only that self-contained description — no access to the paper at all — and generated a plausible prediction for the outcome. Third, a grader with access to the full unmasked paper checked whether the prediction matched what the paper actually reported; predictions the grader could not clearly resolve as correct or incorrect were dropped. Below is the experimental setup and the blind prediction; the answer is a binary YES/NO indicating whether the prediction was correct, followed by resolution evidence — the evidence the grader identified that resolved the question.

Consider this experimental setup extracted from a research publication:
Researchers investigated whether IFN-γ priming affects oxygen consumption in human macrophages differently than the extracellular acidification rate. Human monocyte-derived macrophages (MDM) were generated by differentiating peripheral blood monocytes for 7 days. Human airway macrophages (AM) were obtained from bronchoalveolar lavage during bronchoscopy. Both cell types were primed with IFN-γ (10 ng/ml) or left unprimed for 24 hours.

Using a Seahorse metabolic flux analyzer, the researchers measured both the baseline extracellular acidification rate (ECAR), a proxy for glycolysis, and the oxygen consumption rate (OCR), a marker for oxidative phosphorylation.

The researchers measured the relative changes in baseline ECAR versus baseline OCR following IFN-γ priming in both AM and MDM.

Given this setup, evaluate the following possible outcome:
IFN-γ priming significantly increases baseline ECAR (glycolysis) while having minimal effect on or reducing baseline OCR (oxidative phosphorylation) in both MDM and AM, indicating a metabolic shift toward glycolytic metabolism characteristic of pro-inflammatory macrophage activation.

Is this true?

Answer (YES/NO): NO